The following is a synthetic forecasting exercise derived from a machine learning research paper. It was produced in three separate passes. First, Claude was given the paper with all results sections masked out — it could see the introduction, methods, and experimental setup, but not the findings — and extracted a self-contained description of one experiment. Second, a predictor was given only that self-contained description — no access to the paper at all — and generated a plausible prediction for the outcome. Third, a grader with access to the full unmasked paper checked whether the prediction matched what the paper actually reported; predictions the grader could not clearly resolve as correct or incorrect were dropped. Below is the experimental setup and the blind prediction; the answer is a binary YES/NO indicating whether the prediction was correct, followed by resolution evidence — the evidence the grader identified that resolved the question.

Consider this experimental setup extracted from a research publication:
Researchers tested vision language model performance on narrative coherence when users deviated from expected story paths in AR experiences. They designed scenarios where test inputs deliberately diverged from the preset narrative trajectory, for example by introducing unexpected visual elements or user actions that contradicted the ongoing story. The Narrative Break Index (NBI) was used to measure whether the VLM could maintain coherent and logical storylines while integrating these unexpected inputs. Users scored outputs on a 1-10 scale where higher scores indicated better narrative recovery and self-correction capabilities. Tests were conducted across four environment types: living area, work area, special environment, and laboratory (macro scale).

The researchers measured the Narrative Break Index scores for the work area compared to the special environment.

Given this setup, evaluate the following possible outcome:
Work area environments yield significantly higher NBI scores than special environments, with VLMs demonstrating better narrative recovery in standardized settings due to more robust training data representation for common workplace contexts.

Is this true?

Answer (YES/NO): NO